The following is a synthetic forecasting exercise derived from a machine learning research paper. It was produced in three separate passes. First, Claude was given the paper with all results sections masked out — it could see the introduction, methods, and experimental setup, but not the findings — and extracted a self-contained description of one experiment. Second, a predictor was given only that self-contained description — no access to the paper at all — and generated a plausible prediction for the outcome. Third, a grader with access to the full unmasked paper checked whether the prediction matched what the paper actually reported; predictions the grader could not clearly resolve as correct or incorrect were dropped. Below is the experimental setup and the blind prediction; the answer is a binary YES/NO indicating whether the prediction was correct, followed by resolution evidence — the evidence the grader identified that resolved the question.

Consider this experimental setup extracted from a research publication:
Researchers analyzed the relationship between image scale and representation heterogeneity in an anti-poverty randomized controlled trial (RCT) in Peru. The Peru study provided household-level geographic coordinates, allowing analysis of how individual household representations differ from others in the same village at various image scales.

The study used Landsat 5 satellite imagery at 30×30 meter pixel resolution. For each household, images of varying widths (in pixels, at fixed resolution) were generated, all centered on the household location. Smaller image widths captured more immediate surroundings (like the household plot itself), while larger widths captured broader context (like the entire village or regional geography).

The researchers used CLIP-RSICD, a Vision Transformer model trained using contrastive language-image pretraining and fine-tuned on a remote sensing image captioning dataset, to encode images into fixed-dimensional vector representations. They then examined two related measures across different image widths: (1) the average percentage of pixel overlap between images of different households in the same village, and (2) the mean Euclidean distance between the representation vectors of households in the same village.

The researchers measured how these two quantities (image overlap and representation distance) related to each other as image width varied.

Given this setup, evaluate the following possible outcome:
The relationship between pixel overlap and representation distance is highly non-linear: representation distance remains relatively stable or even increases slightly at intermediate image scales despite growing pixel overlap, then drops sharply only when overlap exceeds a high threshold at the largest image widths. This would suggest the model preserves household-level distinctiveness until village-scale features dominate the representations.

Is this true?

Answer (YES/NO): NO